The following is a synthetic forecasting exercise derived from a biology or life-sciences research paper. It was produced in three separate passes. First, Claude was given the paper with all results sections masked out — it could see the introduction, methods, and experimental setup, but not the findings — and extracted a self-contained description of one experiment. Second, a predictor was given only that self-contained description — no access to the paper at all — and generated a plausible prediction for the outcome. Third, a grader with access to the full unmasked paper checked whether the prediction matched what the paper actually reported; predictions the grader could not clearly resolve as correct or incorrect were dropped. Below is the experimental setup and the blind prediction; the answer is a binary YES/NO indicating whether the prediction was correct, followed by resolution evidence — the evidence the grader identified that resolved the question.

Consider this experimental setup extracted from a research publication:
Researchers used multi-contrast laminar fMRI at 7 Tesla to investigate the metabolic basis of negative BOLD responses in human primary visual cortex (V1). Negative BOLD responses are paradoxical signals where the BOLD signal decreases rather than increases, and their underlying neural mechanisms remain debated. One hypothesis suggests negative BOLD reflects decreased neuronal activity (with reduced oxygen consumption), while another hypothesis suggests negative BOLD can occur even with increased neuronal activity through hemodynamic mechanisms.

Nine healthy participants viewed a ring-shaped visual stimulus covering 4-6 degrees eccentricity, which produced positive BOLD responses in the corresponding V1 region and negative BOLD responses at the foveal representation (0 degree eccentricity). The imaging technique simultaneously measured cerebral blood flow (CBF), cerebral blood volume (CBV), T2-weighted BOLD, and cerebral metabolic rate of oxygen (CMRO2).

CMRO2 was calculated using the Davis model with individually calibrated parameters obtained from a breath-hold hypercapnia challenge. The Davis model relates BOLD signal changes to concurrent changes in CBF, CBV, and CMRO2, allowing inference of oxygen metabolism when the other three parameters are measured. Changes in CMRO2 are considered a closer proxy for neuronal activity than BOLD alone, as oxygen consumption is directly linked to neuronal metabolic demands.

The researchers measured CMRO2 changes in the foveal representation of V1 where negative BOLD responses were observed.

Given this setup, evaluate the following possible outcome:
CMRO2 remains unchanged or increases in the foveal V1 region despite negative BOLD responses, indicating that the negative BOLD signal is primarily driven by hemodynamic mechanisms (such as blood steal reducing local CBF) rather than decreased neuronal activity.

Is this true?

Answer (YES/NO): NO